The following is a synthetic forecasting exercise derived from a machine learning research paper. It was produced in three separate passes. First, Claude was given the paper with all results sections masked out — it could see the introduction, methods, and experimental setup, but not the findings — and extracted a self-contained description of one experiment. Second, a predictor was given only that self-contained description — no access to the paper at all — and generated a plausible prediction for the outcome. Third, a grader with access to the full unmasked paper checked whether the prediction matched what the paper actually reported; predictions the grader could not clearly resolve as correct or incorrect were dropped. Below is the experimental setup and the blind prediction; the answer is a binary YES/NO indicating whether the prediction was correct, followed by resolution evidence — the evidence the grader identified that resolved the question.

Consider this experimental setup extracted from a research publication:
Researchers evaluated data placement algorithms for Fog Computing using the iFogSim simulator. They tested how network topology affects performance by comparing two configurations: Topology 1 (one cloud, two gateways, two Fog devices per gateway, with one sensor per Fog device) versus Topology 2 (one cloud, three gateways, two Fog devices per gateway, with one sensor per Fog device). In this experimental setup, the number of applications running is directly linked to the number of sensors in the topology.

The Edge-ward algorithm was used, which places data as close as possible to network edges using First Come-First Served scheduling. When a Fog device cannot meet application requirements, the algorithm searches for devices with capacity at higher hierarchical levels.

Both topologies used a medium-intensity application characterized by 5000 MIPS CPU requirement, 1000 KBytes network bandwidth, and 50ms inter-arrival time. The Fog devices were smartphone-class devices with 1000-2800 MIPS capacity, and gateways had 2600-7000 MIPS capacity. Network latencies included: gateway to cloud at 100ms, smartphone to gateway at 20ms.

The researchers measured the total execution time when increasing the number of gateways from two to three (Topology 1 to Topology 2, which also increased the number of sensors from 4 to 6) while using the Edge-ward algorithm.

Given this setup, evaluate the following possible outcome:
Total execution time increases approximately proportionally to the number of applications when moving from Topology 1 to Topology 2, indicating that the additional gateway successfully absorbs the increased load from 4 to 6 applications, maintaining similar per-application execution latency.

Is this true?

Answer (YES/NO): NO